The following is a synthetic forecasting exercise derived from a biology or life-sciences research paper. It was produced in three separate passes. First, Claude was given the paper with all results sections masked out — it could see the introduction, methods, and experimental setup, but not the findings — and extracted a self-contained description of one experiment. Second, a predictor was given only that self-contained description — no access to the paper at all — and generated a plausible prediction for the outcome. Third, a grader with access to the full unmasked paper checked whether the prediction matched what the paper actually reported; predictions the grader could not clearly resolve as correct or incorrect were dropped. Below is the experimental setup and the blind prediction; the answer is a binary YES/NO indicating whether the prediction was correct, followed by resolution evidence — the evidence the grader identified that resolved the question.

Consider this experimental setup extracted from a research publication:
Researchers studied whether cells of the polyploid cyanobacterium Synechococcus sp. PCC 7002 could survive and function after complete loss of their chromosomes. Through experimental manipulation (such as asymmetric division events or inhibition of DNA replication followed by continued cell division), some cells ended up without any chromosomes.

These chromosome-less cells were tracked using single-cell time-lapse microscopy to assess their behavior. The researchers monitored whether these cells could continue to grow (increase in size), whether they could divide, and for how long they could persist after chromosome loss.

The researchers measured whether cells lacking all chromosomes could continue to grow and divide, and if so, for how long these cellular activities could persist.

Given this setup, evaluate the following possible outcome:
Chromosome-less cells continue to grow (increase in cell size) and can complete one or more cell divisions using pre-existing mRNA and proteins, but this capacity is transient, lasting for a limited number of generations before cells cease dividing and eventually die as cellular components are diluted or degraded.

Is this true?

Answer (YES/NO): YES